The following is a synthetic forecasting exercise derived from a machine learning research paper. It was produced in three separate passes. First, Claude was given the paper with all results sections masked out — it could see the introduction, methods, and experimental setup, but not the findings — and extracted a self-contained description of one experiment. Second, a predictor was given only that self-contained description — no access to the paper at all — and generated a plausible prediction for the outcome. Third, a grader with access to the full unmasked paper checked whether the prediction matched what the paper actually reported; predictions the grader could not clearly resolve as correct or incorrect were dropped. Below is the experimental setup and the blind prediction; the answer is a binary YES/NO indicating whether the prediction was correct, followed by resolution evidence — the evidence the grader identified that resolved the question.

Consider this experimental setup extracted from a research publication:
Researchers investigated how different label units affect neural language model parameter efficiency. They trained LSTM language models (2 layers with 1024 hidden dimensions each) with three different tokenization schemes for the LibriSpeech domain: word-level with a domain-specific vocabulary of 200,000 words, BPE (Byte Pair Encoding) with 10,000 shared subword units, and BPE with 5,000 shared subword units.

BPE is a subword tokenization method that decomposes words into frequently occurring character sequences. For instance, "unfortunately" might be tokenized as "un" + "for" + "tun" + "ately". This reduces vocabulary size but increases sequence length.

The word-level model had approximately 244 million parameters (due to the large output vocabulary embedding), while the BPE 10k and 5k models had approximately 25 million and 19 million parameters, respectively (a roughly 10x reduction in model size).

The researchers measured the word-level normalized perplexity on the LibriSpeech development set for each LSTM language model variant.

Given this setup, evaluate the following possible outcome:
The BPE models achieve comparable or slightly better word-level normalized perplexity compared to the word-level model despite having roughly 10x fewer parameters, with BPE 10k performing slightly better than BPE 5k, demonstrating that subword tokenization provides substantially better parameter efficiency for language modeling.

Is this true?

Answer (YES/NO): NO